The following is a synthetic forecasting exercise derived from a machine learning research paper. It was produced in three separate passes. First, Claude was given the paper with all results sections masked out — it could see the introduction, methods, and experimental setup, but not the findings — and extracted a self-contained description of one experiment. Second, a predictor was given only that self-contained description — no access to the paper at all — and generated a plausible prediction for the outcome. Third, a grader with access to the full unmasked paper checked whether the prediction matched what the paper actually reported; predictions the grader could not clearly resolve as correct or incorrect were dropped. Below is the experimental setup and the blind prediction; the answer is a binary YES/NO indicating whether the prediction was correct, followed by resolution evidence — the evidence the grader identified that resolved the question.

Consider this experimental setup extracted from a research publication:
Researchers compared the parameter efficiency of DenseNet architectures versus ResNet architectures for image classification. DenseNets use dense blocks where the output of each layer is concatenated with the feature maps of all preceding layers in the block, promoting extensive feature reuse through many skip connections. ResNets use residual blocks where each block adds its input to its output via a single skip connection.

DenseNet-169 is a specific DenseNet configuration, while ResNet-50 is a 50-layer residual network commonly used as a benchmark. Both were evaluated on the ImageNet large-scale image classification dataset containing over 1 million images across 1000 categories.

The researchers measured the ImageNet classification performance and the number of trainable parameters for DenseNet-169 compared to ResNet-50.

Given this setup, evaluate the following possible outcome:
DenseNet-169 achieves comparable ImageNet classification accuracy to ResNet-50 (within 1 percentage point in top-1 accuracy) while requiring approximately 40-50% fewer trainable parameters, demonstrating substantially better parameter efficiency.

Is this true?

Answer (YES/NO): NO